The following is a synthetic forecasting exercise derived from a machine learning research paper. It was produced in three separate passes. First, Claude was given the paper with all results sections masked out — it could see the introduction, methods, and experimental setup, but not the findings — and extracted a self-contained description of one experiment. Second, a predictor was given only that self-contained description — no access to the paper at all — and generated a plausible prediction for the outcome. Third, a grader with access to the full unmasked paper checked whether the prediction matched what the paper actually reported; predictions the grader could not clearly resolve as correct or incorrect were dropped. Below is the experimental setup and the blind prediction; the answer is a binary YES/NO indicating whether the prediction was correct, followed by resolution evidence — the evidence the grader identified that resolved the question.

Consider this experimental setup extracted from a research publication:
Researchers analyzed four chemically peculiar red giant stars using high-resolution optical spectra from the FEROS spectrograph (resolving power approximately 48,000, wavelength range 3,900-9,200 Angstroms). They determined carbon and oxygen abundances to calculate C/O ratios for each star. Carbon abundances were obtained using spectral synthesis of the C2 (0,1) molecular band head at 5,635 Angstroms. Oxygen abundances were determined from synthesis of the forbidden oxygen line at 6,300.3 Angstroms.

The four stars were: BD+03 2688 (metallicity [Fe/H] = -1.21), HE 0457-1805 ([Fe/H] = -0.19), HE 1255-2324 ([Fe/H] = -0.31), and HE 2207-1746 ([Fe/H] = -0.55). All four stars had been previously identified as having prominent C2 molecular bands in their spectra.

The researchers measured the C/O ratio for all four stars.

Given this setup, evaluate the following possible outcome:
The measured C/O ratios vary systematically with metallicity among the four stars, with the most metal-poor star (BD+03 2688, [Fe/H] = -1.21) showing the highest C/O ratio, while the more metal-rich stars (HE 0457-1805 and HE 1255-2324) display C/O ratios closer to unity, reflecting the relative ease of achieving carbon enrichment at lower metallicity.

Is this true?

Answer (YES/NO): NO